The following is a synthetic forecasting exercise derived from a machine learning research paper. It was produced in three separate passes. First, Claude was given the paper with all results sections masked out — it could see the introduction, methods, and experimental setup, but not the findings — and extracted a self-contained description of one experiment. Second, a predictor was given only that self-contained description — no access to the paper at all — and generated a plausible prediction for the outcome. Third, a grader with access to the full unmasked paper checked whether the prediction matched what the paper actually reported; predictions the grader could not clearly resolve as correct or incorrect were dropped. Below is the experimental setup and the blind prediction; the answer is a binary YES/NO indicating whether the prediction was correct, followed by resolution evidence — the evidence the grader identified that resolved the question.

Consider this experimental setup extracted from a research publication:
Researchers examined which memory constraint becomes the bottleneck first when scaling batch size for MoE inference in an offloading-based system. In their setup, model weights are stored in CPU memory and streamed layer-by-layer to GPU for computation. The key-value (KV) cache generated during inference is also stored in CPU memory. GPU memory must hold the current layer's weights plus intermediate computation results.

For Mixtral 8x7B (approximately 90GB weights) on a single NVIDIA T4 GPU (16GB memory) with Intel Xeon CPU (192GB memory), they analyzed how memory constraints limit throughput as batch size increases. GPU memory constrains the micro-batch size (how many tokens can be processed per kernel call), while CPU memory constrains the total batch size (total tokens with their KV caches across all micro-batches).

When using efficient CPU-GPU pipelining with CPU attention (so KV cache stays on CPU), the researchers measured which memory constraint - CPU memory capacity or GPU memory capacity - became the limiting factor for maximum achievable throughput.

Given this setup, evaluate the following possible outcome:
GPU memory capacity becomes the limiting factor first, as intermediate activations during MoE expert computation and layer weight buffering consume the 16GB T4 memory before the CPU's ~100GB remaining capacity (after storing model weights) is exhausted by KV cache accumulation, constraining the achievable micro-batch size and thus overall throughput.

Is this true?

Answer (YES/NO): YES